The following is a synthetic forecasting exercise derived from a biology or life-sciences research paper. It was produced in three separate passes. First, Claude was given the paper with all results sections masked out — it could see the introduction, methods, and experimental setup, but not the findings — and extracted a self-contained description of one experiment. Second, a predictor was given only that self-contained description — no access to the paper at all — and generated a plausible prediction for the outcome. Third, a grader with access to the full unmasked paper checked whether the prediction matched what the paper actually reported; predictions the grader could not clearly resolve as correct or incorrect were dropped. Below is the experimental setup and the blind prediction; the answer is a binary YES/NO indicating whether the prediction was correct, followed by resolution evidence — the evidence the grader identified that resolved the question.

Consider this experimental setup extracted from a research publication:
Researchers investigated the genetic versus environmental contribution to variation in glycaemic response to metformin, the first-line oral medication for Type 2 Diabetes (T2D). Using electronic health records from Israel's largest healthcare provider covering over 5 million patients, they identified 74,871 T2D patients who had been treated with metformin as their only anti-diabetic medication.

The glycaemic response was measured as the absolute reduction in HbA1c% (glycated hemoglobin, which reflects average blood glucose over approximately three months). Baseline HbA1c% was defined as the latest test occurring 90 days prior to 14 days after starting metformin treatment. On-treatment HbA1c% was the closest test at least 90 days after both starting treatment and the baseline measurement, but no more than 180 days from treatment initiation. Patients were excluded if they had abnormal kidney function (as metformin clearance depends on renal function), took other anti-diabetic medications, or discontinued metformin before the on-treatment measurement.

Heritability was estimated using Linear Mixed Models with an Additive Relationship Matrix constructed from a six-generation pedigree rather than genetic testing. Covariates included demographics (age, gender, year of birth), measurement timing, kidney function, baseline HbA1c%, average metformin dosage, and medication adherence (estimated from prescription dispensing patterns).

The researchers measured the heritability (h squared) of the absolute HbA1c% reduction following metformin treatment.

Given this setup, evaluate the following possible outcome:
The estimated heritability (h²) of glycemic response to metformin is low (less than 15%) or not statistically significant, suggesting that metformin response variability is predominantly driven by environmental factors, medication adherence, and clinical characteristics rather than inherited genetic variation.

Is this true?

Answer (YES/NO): YES